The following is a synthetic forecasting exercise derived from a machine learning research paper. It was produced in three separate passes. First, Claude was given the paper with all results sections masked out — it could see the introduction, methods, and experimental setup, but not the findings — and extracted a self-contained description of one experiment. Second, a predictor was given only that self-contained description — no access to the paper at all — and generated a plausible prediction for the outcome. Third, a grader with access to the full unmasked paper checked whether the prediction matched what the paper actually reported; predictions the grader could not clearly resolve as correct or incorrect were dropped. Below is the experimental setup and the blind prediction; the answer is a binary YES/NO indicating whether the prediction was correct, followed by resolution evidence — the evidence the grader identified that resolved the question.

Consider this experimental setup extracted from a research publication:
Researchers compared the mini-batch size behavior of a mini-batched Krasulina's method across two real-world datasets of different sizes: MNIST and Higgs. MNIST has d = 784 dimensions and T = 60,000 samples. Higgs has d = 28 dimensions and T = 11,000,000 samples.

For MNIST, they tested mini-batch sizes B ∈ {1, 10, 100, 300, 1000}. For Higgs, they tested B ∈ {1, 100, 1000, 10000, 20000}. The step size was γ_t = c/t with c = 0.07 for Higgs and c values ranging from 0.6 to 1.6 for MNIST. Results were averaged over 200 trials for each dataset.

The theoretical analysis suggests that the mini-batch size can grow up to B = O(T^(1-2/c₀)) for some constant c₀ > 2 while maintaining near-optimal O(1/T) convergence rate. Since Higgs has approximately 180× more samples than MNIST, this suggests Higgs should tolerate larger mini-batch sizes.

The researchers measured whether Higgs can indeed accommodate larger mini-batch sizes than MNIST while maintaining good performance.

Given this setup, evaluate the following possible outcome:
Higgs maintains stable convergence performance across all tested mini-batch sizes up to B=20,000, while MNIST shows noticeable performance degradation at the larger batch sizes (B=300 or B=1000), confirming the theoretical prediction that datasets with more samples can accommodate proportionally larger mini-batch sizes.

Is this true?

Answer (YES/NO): YES